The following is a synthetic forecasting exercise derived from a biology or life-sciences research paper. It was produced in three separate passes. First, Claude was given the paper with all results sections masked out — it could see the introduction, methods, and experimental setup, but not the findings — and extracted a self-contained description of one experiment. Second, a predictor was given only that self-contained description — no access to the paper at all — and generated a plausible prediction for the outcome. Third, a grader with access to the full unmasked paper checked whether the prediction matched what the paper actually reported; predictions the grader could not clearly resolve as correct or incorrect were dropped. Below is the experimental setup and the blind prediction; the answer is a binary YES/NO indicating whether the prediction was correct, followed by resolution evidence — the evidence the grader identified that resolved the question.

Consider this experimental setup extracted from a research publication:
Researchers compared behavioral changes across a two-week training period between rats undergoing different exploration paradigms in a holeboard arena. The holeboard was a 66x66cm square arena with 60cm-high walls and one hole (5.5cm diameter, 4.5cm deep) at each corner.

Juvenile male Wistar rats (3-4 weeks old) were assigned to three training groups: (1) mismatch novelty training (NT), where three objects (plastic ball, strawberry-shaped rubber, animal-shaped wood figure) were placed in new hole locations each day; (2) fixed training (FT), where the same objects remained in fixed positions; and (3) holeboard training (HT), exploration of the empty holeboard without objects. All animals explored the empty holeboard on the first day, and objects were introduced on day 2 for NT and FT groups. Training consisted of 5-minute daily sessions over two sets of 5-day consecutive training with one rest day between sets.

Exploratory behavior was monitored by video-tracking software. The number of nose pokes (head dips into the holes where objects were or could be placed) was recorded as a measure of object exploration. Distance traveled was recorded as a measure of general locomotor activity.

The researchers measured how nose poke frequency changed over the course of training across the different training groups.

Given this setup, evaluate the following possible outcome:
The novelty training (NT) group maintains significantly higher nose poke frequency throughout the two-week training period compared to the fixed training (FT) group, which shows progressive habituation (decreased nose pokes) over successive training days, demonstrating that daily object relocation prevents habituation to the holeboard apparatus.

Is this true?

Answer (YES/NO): NO